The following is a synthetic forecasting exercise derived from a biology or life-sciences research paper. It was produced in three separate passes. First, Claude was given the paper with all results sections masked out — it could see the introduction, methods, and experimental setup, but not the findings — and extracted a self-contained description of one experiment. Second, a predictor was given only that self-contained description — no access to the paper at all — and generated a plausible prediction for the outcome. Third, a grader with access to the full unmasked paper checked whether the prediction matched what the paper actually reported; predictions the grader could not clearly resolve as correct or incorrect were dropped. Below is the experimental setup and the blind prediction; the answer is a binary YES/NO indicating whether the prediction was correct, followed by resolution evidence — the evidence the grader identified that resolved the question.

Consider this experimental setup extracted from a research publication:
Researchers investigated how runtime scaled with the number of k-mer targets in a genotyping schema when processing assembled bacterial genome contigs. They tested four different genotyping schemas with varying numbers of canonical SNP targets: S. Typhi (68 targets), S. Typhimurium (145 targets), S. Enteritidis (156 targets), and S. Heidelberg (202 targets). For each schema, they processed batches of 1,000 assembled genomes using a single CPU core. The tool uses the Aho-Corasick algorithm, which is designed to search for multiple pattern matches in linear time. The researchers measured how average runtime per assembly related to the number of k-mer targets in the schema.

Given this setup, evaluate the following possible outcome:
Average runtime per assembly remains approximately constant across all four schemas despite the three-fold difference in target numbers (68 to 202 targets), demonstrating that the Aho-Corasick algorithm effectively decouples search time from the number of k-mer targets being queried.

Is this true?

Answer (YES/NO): NO